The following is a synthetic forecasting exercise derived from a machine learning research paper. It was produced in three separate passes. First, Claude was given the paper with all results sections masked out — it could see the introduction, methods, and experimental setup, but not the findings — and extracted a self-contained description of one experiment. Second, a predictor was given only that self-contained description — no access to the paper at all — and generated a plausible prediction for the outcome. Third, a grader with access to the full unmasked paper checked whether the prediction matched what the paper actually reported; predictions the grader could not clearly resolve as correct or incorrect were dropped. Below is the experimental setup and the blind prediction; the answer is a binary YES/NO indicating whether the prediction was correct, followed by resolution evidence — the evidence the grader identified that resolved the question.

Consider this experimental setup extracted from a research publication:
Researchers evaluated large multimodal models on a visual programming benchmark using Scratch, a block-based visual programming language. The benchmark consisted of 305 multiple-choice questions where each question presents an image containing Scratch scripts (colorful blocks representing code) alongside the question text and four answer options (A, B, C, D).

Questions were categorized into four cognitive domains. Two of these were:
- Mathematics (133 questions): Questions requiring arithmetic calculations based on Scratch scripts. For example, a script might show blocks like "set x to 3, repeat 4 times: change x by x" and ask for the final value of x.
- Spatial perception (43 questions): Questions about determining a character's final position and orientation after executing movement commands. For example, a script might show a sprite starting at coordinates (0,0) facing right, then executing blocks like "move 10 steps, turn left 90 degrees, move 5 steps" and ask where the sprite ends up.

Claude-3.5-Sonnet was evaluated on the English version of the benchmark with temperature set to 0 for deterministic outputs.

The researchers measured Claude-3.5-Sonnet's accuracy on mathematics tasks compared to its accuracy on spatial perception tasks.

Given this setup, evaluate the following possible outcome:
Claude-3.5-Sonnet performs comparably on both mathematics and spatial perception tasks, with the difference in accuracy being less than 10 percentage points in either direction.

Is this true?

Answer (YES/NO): YES